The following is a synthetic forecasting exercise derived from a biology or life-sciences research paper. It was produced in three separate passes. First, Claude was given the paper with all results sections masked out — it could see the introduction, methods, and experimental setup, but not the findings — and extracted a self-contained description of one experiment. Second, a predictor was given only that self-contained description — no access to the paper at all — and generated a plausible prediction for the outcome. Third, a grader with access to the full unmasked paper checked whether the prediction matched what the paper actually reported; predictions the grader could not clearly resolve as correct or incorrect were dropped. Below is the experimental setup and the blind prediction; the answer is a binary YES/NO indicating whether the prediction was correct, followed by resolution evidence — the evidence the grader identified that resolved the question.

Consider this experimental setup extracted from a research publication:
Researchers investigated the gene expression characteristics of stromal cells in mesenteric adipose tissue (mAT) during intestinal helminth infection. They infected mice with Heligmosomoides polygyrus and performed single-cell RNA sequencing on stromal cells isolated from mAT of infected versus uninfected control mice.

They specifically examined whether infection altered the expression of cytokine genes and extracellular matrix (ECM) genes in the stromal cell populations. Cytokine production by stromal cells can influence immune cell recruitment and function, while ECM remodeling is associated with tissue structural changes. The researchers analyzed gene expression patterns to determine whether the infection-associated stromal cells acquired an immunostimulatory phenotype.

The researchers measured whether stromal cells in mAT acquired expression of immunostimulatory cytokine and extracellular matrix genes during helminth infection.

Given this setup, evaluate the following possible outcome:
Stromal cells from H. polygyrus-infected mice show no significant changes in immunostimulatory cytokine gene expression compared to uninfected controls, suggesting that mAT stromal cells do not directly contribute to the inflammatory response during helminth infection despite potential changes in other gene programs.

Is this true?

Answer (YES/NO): NO